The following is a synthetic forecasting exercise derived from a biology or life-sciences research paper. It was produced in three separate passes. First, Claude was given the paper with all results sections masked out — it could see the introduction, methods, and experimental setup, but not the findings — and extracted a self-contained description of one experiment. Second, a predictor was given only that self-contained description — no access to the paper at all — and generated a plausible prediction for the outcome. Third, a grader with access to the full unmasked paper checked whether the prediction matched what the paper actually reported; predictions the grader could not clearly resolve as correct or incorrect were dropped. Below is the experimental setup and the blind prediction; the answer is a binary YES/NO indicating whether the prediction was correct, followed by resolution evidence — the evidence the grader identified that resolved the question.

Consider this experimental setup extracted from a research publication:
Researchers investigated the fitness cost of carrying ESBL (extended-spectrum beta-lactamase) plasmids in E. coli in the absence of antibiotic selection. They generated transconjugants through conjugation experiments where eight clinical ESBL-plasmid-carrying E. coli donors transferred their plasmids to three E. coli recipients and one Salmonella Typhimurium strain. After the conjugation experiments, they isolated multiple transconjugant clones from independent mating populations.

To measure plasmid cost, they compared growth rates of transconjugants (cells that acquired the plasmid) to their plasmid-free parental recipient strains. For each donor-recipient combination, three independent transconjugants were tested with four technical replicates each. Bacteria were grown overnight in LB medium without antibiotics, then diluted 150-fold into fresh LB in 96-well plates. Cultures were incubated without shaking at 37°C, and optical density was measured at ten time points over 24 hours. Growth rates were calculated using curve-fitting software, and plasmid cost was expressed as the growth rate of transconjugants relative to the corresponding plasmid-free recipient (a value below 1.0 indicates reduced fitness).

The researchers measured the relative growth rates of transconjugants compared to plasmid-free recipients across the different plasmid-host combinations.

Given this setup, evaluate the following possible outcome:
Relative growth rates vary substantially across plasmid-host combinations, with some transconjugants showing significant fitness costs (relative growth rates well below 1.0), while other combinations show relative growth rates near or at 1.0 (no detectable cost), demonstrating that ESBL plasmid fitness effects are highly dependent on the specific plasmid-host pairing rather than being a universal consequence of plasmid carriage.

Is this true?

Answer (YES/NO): NO